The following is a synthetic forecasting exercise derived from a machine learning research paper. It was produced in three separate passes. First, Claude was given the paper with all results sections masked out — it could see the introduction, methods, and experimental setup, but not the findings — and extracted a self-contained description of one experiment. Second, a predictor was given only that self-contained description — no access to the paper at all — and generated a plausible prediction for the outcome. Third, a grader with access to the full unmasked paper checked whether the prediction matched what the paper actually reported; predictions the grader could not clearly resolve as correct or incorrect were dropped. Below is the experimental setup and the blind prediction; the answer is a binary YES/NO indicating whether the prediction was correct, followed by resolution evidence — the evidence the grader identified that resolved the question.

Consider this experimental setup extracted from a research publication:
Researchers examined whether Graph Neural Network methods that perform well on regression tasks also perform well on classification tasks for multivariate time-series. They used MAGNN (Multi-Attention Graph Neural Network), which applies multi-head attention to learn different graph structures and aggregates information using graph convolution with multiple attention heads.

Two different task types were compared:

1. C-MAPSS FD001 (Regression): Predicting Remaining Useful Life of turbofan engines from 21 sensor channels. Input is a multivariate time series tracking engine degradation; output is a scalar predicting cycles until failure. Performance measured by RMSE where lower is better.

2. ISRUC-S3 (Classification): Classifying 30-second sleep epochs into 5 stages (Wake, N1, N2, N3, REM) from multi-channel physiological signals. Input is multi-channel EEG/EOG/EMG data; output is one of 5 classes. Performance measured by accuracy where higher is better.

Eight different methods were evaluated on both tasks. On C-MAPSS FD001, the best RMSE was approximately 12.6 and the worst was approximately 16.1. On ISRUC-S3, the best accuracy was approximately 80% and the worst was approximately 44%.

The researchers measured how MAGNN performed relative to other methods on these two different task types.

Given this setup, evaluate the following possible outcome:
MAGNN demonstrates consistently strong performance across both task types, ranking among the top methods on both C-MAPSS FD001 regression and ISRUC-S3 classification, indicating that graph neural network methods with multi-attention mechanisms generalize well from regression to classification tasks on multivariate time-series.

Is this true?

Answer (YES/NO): NO